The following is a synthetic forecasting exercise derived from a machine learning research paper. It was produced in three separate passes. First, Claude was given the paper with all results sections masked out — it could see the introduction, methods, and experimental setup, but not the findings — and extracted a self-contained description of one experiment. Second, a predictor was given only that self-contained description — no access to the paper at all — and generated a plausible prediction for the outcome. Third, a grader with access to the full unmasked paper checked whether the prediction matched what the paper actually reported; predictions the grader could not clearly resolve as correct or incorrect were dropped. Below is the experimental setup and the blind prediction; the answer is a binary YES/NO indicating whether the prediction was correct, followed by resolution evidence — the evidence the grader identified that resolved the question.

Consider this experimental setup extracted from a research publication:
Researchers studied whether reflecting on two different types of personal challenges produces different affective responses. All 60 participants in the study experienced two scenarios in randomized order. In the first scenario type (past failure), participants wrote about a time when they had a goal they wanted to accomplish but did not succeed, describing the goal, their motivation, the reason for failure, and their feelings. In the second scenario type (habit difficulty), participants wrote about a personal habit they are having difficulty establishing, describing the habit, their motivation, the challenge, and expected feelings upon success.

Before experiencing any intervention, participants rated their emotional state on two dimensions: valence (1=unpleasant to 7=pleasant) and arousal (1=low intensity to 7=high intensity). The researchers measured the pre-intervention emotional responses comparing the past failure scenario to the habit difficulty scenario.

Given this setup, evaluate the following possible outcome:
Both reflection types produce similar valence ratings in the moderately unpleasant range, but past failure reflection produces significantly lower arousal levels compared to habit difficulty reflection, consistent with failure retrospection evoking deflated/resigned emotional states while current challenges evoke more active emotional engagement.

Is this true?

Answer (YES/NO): NO